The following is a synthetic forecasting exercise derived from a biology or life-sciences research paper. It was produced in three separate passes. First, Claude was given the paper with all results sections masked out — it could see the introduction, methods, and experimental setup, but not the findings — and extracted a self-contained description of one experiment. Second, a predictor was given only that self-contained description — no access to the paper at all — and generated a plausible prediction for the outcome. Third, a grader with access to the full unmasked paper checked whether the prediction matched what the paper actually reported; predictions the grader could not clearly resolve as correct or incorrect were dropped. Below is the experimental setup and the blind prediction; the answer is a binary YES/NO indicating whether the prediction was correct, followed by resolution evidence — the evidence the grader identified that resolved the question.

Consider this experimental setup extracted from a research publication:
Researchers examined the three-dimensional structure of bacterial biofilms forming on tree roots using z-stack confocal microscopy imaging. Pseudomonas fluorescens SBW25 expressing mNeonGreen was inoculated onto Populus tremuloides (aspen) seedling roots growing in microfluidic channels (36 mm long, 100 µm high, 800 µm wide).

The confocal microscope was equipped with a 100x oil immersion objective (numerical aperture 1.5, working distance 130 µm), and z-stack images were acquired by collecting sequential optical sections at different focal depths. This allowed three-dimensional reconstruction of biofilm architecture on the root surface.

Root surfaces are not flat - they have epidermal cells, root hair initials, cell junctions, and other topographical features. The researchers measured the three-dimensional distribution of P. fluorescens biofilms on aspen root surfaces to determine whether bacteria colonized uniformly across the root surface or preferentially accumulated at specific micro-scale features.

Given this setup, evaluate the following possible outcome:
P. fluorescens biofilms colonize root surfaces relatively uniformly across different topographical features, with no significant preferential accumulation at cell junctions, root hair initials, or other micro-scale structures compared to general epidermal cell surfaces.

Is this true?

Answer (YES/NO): NO